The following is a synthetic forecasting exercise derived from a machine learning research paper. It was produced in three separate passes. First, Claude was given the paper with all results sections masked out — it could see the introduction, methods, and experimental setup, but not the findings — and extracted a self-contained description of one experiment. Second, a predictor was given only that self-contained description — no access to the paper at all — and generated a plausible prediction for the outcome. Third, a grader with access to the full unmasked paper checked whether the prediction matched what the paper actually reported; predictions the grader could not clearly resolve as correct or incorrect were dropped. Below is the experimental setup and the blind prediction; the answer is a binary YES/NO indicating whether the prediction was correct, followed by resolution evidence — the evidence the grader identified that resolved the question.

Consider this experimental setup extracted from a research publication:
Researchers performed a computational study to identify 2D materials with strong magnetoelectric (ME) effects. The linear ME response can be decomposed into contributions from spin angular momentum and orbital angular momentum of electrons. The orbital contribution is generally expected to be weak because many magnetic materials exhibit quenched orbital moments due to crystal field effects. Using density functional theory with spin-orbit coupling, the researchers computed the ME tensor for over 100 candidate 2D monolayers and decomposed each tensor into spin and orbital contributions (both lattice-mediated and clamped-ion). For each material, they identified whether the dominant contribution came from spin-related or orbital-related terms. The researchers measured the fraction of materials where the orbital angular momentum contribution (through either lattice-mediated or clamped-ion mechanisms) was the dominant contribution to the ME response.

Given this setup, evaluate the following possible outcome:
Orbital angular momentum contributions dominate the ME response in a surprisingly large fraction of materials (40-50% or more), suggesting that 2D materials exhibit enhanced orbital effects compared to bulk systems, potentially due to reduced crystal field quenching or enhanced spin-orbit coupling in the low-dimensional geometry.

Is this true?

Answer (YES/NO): NO